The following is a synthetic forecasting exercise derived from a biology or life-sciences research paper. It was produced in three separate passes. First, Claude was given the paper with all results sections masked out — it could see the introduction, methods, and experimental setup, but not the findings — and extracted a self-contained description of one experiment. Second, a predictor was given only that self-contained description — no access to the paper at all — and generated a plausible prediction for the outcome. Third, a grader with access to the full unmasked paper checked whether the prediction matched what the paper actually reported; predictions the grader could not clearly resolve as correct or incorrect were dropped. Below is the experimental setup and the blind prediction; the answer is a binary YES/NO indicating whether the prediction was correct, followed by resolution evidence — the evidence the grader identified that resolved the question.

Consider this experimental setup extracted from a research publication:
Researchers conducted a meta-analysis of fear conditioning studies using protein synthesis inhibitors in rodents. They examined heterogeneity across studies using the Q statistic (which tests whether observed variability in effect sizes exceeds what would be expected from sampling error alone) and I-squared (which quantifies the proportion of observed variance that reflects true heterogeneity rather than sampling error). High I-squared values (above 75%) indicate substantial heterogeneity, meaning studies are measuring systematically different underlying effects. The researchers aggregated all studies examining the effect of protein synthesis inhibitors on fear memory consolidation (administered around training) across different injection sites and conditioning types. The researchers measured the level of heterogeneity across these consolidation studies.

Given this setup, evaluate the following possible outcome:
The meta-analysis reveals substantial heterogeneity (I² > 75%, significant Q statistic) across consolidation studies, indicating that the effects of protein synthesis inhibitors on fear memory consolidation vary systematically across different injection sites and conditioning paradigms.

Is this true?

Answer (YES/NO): YES